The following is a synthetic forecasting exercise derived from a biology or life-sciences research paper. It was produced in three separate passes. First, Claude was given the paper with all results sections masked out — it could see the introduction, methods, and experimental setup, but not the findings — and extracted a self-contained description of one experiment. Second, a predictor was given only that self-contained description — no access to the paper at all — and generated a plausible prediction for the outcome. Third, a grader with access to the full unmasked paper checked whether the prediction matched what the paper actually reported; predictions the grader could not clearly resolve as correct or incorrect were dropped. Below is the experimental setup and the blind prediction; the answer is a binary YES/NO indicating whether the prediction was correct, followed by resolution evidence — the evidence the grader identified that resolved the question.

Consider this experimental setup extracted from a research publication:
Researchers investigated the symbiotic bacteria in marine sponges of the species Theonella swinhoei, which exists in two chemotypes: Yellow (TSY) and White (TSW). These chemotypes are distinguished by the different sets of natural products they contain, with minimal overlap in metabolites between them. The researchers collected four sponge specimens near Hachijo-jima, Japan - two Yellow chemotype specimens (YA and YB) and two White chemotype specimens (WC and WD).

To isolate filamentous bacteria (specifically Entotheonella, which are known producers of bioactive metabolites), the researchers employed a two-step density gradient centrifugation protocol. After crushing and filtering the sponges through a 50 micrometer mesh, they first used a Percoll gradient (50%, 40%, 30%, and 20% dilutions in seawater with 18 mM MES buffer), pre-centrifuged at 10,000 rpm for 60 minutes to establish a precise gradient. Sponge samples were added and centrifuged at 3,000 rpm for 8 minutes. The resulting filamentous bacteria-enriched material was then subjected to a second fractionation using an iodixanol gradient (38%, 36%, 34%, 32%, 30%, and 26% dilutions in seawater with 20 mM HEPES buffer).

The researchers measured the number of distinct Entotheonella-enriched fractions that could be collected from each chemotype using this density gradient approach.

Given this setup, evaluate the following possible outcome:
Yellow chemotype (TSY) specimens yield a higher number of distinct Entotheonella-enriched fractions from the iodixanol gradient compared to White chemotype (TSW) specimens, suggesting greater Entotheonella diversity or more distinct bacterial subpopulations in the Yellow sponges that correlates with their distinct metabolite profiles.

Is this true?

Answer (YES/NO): NO